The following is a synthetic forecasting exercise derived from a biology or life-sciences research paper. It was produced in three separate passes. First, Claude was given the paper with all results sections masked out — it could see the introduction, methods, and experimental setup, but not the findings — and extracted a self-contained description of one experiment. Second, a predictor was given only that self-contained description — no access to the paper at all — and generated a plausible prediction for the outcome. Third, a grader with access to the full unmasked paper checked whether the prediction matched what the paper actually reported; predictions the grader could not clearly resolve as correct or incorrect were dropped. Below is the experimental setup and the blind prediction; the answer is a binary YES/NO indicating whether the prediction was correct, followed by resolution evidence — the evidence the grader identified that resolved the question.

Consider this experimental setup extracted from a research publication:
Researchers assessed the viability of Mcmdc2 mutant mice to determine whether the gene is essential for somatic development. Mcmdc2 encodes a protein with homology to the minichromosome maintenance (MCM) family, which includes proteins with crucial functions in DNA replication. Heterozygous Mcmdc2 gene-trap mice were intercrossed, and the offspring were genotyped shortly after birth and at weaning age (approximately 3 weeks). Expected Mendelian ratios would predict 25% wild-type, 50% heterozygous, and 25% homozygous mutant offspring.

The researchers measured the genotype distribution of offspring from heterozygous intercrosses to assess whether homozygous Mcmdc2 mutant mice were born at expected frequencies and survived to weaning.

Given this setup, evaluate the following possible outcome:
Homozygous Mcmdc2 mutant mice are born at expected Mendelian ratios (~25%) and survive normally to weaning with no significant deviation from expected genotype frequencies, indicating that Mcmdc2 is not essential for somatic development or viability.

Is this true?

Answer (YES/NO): YES